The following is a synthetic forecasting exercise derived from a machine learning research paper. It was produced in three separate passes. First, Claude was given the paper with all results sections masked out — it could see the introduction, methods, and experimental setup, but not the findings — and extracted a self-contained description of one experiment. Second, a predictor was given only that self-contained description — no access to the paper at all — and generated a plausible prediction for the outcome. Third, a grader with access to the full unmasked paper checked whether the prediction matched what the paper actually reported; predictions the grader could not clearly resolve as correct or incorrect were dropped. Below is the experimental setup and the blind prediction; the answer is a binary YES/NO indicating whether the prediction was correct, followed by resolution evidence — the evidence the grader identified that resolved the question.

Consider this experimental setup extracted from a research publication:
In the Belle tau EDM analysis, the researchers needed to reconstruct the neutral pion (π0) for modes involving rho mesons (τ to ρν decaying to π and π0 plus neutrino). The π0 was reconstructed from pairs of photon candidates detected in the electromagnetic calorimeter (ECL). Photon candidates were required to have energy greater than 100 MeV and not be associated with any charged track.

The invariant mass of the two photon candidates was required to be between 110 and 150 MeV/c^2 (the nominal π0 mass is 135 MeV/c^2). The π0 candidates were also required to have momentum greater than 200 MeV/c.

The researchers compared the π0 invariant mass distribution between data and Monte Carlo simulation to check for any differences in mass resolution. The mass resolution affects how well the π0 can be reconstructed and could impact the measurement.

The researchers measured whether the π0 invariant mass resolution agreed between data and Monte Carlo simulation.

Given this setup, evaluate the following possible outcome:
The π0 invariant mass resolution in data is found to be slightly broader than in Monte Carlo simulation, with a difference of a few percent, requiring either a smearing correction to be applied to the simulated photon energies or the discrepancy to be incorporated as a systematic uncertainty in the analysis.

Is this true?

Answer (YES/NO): NO